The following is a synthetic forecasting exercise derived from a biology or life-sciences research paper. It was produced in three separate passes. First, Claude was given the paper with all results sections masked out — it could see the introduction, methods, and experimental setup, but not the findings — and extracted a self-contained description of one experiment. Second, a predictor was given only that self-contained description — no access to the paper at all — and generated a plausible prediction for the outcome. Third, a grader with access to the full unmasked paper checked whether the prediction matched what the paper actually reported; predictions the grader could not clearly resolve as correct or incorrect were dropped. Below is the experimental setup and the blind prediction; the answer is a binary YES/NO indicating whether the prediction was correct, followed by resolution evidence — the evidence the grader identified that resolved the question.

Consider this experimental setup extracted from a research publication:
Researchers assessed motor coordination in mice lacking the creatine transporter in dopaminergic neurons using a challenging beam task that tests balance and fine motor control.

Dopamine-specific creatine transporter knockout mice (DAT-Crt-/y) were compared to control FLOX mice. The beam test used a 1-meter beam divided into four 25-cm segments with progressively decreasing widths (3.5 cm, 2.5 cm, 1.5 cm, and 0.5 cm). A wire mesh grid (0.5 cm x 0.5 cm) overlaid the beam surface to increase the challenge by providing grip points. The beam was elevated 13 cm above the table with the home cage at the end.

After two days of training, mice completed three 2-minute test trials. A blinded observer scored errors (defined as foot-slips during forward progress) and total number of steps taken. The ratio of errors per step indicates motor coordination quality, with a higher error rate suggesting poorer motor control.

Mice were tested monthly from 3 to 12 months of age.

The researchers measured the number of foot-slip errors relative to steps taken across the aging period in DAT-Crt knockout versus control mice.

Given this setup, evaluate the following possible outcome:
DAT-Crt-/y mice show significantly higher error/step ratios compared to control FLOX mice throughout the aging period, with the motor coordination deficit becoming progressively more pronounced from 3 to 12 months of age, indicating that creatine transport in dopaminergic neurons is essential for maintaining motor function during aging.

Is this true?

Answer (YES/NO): NO